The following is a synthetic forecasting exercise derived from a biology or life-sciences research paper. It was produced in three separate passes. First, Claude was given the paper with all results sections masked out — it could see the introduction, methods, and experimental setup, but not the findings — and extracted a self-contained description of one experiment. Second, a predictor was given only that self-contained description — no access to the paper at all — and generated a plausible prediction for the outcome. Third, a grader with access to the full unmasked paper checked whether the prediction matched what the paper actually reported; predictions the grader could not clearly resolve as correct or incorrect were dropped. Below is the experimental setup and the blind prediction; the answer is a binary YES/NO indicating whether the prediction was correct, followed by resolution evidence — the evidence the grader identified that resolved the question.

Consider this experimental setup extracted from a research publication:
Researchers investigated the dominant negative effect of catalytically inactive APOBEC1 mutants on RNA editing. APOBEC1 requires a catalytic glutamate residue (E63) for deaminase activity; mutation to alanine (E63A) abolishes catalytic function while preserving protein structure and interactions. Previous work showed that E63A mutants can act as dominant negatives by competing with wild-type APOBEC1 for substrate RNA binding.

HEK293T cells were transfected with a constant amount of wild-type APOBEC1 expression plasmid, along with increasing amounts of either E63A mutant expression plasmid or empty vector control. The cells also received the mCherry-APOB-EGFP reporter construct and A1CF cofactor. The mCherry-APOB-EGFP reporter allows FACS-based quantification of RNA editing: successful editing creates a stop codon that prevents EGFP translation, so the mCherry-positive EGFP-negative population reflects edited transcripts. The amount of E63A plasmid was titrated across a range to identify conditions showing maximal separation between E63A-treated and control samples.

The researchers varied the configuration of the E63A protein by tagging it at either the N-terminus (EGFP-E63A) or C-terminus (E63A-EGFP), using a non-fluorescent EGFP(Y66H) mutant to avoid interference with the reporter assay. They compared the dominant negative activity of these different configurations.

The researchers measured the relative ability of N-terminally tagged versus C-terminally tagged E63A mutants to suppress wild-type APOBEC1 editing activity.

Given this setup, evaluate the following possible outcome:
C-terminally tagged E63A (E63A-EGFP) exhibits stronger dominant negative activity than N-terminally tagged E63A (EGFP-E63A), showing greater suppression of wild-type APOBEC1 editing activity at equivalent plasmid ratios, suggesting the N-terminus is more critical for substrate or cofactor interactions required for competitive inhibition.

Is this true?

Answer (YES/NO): YES